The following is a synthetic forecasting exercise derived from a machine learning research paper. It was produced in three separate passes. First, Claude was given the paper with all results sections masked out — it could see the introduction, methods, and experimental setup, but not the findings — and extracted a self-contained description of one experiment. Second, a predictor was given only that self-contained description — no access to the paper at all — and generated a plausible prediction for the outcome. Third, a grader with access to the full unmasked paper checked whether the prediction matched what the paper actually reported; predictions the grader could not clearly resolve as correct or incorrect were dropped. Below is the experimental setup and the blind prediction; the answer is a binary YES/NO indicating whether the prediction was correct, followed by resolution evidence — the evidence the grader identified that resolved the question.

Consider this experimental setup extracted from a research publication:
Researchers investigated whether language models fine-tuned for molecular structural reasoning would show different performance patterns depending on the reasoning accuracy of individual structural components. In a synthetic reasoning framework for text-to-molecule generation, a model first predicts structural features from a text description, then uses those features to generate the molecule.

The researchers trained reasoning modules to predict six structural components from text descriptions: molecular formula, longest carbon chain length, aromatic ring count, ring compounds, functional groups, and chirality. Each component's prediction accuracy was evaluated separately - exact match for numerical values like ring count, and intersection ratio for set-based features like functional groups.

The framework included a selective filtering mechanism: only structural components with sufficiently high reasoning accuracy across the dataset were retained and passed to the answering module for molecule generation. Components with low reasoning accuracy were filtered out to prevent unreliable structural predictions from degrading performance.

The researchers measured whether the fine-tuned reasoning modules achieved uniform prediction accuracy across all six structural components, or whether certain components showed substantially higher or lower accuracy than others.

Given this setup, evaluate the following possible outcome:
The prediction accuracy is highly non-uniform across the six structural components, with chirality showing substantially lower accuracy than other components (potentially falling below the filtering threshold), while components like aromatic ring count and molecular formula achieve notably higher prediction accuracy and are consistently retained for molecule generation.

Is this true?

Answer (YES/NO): NO